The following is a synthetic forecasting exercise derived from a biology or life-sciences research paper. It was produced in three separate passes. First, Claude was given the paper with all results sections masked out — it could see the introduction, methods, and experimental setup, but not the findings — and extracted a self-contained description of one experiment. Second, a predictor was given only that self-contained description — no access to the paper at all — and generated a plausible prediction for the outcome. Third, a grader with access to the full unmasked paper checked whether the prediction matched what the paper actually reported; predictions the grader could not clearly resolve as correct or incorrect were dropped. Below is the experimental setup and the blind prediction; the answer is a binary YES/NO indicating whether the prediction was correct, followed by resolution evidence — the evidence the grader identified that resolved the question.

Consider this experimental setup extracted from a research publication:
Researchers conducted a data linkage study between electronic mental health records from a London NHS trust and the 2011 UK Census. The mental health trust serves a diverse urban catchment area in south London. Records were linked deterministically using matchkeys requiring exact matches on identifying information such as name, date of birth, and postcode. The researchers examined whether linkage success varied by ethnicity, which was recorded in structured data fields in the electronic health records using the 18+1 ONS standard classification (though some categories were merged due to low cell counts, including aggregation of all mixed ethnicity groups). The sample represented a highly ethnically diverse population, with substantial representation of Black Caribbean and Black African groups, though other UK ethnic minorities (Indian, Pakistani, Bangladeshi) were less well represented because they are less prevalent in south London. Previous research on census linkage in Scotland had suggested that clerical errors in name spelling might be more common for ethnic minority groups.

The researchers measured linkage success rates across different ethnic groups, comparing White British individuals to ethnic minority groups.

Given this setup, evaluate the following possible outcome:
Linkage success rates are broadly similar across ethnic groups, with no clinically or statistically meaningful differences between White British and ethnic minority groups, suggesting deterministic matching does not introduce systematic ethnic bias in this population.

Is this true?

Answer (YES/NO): NO